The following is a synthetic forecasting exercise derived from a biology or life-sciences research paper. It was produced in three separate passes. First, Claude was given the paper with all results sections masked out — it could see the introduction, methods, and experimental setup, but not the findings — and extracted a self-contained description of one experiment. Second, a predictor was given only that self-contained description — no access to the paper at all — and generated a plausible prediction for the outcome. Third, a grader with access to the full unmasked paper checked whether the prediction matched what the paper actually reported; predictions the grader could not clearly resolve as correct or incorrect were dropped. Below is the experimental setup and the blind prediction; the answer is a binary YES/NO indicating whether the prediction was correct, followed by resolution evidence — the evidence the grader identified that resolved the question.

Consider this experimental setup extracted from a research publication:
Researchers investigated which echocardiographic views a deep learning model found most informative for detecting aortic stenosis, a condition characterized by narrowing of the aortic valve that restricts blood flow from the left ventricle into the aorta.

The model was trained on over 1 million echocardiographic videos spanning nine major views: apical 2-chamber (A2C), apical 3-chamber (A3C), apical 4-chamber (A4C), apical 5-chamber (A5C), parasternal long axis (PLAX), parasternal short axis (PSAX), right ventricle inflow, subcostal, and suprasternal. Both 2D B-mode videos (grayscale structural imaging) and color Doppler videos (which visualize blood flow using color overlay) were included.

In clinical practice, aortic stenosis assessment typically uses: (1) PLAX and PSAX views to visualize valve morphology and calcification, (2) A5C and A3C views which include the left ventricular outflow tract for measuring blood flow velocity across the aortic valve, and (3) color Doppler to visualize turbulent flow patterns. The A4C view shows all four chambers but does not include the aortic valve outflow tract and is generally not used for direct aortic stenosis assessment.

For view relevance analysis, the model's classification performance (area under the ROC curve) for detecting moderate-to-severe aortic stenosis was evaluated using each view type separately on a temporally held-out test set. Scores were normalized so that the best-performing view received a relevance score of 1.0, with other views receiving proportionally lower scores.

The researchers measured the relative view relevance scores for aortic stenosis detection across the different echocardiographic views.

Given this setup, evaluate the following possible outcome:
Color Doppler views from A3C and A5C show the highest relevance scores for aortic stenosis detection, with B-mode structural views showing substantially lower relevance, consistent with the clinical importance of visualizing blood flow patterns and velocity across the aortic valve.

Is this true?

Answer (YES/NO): NO